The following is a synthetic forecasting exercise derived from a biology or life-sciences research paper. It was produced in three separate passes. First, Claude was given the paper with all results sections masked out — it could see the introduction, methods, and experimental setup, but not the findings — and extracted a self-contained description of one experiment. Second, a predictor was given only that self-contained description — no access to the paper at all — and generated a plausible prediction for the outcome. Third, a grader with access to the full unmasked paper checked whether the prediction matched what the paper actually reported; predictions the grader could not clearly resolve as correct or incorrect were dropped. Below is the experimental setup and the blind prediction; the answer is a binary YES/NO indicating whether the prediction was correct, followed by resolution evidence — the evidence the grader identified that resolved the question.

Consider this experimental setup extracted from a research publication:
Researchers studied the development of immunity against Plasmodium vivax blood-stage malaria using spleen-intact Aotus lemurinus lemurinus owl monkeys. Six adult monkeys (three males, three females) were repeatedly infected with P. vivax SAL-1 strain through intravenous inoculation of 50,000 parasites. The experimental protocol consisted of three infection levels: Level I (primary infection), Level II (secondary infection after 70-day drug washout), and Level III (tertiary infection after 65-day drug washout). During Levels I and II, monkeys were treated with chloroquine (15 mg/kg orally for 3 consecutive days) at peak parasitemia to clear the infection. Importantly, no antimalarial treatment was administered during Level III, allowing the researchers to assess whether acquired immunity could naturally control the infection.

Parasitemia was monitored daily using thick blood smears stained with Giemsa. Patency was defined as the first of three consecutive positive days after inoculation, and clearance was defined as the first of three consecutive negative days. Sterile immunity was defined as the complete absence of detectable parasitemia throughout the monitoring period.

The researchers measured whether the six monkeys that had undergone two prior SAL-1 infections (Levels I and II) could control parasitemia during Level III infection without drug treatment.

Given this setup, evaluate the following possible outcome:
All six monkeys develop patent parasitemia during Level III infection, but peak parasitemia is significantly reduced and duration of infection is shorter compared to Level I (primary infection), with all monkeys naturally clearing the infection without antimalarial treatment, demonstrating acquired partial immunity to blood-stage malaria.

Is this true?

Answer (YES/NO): NO